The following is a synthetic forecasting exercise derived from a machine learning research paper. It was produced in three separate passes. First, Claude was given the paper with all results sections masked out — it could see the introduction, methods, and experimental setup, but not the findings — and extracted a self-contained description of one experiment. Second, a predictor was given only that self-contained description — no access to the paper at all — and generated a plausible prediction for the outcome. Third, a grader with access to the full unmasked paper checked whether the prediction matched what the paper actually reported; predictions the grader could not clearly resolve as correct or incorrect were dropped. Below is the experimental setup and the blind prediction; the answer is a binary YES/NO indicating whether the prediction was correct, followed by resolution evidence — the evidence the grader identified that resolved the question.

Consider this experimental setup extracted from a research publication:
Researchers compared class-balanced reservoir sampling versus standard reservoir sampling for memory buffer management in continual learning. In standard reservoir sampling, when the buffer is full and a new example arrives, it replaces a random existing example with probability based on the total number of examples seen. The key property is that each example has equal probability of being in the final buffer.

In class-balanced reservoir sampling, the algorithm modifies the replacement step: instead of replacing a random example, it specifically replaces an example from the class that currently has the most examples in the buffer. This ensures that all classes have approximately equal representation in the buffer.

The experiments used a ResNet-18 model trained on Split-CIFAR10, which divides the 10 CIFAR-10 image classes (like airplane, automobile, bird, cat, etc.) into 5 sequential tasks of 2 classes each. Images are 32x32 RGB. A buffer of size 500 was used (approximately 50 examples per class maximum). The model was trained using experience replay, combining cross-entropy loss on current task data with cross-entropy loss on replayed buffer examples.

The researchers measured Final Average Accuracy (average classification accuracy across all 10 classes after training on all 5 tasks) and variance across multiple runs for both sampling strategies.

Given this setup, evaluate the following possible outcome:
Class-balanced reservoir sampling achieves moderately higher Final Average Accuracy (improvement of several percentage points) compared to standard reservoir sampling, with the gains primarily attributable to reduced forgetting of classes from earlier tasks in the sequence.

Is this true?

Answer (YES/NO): NO